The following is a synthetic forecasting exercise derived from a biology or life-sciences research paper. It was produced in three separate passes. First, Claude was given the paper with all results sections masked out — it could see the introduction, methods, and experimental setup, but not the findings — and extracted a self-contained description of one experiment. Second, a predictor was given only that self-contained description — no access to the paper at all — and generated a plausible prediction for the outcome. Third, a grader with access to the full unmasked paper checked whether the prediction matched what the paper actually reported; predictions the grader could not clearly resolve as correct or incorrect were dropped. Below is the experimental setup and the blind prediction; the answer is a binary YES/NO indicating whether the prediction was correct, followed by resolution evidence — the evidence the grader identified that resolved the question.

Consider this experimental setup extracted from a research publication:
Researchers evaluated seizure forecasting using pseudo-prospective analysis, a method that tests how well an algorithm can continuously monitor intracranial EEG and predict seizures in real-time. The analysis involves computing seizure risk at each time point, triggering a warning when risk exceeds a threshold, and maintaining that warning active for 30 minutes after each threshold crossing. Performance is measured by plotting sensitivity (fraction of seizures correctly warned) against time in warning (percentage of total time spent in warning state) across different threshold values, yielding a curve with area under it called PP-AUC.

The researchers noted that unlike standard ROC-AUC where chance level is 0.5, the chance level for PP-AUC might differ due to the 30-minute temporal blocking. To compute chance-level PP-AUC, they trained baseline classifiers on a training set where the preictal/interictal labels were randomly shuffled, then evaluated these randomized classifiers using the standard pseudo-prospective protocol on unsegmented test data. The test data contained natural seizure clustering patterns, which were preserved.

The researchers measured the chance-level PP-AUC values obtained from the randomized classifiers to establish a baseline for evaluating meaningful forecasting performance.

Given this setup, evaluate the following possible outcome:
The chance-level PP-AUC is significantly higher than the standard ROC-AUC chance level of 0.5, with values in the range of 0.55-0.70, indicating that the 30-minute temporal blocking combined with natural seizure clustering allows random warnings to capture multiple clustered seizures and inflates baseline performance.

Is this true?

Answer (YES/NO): NO